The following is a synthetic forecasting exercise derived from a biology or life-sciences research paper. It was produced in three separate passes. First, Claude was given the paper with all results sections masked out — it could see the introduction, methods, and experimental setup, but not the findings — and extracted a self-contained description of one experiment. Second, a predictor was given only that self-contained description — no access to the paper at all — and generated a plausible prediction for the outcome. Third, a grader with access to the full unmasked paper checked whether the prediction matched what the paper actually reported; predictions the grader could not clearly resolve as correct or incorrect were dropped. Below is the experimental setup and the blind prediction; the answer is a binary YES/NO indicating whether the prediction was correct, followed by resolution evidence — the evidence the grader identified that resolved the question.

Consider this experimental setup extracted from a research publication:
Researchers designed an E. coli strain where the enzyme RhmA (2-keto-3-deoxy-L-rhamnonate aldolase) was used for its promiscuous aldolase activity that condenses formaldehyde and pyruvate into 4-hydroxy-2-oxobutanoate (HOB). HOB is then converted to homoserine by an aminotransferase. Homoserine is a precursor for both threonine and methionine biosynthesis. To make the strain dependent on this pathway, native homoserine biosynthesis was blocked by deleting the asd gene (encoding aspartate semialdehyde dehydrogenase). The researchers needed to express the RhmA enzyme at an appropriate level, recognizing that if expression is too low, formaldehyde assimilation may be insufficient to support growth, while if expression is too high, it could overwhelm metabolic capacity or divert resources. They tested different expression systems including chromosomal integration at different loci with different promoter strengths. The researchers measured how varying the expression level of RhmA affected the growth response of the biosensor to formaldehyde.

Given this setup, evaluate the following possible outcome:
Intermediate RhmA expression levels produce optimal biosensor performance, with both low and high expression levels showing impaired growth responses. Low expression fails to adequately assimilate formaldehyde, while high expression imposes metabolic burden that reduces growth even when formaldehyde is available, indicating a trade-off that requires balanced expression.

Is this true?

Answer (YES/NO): NO